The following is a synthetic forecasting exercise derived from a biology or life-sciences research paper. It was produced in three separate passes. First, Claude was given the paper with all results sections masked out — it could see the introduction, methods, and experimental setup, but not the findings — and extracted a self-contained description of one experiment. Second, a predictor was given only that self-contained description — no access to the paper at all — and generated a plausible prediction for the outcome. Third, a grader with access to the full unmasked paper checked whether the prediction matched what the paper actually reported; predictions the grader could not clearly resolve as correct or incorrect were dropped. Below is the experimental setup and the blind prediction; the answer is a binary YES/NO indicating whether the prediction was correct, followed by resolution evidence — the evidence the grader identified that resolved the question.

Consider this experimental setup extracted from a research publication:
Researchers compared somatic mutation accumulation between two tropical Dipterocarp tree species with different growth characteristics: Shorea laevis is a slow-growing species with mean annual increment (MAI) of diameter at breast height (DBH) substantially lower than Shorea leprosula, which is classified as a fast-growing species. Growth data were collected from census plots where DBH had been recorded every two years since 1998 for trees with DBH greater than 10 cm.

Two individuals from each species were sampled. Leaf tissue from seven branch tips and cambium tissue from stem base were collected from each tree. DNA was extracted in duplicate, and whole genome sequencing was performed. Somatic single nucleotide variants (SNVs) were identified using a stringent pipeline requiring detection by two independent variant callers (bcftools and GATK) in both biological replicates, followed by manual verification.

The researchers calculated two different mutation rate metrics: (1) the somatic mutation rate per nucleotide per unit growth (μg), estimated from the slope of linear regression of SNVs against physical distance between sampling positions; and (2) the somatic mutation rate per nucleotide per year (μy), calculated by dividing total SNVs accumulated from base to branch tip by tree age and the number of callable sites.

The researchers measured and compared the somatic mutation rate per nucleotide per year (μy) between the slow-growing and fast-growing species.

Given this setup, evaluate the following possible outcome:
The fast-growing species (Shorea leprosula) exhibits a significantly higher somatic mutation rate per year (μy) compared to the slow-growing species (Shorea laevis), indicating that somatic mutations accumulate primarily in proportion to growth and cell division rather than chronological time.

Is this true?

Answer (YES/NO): NO